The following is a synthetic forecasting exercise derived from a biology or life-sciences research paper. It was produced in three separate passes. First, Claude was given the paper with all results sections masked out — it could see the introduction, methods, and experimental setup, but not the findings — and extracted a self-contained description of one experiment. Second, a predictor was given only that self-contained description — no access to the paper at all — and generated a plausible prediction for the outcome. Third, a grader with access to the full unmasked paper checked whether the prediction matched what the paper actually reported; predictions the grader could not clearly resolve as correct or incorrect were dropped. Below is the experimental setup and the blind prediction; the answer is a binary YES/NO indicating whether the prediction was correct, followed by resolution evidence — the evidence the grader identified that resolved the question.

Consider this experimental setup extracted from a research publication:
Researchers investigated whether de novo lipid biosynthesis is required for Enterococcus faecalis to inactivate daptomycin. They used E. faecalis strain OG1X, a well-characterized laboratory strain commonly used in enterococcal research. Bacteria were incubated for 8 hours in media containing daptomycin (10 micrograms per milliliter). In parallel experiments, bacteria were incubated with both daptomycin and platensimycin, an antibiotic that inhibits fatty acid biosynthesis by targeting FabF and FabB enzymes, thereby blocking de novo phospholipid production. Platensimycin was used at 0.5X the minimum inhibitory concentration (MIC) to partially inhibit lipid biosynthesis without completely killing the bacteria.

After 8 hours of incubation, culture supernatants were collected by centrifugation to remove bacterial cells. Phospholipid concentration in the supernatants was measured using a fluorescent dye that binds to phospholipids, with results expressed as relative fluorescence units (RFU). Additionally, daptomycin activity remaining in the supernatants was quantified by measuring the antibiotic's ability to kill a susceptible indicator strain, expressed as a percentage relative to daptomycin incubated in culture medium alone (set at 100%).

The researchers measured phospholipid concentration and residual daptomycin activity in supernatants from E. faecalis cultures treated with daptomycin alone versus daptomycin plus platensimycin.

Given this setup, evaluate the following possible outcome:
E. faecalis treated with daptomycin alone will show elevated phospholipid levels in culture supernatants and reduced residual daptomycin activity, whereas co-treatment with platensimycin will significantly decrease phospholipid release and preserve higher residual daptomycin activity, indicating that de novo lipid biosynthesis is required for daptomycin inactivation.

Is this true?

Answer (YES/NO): YES